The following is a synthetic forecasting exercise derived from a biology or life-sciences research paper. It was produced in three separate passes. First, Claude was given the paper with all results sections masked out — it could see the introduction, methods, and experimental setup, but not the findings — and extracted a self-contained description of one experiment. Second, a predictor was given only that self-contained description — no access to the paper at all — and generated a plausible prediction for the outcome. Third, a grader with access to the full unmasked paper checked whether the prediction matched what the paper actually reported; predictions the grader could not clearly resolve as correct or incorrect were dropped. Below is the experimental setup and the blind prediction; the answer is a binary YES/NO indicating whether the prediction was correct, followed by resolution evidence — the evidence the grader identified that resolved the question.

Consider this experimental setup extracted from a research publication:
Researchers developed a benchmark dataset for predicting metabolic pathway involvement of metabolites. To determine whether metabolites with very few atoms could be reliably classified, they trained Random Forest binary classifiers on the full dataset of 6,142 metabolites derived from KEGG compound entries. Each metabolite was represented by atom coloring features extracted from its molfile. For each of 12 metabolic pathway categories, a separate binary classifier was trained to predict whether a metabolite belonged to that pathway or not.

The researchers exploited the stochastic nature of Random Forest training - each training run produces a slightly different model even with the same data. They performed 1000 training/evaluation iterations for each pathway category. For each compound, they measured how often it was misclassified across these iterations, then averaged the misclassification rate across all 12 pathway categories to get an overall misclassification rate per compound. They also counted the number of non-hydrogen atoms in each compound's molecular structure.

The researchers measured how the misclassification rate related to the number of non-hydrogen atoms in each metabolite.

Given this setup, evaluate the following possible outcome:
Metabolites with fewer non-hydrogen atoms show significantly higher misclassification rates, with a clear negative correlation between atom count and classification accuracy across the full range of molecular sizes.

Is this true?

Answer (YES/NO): NO